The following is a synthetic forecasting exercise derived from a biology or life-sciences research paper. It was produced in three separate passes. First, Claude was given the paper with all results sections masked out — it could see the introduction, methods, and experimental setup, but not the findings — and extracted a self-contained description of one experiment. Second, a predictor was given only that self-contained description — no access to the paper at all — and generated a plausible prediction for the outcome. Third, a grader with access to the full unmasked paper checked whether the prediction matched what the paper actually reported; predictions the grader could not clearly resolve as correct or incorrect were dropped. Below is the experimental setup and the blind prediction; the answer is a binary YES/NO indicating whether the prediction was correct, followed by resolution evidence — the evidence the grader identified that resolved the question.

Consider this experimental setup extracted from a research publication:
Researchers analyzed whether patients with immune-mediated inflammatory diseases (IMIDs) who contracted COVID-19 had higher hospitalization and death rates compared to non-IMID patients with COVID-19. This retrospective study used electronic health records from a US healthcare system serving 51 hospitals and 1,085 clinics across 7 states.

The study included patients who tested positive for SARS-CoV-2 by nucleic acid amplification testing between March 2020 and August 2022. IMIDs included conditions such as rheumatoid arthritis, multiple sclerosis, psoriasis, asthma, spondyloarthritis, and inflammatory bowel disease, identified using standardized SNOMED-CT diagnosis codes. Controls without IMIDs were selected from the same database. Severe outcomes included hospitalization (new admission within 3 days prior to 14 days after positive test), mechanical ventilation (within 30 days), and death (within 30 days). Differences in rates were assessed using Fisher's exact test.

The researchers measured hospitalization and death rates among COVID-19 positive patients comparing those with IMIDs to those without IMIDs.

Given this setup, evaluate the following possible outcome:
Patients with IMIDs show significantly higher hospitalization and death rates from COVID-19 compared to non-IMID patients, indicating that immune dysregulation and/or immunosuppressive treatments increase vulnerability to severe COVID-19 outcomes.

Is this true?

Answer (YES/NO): NO